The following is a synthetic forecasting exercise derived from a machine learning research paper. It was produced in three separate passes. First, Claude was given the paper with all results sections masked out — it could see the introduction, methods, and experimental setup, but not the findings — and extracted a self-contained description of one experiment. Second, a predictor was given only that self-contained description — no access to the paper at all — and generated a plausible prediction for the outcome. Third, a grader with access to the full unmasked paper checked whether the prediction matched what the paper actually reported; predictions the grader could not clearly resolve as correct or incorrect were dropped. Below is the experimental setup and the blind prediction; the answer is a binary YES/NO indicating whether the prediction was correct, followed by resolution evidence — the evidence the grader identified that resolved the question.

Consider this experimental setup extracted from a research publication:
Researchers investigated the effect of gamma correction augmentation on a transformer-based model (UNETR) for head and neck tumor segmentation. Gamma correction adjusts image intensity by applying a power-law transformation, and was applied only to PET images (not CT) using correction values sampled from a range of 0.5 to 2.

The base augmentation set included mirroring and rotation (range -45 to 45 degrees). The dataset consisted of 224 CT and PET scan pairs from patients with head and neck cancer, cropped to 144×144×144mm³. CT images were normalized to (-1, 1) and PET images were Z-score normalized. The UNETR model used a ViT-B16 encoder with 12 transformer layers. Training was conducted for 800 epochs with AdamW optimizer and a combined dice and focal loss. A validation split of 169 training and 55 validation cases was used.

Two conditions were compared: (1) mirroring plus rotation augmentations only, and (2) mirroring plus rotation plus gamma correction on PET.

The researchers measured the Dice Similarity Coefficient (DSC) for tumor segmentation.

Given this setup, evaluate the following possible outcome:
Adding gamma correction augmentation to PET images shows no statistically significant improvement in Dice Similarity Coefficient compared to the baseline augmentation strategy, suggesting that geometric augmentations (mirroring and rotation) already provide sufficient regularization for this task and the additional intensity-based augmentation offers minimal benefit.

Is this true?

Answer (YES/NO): YES